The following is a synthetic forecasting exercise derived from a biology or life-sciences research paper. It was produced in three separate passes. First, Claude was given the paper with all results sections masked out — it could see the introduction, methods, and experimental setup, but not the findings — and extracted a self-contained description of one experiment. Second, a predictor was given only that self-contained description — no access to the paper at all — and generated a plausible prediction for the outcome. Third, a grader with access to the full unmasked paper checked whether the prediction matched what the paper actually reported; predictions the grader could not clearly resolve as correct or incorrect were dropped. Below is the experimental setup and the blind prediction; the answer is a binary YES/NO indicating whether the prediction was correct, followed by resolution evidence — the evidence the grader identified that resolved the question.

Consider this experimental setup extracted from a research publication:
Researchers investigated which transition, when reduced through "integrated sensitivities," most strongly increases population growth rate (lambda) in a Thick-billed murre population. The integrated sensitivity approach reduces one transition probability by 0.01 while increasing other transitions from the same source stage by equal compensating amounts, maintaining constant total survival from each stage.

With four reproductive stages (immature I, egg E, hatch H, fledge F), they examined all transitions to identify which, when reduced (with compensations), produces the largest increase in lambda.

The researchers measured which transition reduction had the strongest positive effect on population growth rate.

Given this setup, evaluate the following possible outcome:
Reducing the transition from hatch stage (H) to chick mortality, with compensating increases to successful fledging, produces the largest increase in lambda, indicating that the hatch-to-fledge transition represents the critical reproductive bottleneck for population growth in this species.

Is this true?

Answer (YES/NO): NO